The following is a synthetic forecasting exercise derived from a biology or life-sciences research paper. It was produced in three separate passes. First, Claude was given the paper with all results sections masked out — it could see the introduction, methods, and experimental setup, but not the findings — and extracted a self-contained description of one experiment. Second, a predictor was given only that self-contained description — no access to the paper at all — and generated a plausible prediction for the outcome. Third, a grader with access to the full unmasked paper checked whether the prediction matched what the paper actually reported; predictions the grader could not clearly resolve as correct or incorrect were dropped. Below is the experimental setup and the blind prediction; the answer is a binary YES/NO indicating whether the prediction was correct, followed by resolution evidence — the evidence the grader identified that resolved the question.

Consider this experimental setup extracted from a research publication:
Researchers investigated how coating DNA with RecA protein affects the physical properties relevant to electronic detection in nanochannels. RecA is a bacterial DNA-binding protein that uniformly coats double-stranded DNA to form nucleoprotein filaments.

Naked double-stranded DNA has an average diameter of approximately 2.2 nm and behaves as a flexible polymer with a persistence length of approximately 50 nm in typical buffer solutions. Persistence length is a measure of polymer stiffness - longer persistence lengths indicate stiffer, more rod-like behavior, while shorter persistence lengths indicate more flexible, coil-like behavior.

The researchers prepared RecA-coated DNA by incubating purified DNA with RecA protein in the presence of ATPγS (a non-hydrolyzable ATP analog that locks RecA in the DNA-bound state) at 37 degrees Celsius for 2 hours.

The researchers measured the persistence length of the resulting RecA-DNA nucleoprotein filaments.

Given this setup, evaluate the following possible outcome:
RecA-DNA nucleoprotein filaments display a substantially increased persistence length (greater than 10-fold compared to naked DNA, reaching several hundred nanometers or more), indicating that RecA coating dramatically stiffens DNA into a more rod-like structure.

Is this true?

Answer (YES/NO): YES